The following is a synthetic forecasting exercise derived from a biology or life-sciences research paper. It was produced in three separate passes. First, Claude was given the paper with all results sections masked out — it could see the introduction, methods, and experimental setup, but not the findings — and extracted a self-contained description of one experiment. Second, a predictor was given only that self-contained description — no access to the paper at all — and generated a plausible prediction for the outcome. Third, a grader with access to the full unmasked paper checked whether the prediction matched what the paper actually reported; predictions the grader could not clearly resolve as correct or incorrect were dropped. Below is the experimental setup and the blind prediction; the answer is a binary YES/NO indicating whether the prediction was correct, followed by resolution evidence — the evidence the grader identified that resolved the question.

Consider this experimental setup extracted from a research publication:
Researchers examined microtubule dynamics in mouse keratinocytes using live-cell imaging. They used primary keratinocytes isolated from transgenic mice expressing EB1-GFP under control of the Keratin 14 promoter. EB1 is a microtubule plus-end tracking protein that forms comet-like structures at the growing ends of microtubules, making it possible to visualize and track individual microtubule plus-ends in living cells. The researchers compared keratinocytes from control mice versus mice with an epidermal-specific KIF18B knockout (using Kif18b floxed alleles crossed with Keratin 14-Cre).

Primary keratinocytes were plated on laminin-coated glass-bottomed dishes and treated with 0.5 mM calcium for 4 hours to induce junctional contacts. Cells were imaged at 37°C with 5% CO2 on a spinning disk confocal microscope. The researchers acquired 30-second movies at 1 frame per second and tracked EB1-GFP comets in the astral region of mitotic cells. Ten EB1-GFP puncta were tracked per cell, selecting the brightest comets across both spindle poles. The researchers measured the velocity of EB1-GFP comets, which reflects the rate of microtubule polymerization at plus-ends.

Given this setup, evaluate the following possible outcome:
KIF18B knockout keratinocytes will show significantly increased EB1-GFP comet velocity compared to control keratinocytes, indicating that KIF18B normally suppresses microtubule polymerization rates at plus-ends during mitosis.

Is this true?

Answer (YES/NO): YES